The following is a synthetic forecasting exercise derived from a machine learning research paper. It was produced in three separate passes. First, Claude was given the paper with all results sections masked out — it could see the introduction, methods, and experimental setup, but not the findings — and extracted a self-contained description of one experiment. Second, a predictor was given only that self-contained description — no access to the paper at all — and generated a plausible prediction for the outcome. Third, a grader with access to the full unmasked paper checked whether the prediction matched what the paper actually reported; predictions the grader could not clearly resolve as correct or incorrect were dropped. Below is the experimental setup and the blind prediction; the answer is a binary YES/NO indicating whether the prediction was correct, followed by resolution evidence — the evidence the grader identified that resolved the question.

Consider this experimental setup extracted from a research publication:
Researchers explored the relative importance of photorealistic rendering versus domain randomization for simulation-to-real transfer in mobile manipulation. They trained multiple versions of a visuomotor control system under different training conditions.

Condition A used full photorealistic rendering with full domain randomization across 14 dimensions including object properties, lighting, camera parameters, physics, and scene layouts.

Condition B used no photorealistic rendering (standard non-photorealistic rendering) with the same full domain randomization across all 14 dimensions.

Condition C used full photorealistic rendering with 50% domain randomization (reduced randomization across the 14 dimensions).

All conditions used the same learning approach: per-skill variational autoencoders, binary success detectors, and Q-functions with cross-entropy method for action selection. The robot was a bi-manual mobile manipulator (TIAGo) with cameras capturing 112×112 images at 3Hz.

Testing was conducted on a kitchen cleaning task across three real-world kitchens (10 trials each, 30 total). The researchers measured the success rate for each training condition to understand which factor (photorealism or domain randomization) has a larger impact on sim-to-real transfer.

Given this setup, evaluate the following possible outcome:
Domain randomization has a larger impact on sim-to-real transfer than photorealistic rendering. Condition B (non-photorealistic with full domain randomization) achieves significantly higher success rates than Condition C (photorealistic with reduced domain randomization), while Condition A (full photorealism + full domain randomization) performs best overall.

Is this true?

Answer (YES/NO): NO